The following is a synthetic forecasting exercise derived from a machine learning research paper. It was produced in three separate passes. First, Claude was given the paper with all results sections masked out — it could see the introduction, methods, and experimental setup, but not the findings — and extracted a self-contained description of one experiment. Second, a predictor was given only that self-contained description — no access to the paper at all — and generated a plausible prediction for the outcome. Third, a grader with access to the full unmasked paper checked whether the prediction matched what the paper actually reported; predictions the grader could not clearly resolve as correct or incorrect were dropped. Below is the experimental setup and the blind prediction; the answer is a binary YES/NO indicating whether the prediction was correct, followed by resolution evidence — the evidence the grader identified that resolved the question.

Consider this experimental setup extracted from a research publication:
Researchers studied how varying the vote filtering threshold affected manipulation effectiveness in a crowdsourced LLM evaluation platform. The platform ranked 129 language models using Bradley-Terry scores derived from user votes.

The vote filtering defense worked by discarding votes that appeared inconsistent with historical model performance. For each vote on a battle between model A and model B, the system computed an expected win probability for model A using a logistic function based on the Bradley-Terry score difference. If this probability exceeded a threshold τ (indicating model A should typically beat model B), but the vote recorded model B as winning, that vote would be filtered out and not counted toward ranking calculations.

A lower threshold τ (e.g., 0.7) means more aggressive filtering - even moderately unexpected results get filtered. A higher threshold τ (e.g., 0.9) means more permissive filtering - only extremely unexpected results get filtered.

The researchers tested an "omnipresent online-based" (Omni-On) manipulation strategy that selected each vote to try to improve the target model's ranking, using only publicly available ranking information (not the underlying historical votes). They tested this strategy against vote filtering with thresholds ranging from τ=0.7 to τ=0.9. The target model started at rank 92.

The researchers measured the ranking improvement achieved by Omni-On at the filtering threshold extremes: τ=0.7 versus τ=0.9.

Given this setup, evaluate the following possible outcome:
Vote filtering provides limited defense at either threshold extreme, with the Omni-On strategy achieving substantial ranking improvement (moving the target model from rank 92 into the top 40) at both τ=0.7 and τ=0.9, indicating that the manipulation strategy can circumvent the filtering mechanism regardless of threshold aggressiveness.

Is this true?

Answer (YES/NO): NO